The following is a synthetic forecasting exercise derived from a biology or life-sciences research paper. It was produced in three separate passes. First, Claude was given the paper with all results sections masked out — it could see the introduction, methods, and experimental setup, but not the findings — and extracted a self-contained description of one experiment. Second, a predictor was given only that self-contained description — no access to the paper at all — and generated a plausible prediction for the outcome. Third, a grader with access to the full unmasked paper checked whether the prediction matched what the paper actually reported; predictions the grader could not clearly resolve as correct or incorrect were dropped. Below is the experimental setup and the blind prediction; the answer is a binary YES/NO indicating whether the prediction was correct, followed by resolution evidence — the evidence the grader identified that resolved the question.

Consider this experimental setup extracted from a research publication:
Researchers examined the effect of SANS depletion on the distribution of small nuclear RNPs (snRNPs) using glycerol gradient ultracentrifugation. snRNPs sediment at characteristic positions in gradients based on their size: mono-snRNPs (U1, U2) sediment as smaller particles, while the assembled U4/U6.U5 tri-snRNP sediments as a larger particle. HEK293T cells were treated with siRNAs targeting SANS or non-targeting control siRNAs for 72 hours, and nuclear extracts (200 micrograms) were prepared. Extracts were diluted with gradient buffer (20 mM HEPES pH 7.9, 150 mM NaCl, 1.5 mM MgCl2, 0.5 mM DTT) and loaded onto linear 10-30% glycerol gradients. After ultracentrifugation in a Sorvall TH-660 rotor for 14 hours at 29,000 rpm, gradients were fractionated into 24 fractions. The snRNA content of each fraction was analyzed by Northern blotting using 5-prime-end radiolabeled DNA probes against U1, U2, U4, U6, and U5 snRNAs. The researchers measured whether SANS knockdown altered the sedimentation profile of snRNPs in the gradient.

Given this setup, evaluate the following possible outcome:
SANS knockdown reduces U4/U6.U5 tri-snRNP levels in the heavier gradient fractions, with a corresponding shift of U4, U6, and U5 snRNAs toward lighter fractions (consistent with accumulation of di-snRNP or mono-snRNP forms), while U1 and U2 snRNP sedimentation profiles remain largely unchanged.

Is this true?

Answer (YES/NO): NO